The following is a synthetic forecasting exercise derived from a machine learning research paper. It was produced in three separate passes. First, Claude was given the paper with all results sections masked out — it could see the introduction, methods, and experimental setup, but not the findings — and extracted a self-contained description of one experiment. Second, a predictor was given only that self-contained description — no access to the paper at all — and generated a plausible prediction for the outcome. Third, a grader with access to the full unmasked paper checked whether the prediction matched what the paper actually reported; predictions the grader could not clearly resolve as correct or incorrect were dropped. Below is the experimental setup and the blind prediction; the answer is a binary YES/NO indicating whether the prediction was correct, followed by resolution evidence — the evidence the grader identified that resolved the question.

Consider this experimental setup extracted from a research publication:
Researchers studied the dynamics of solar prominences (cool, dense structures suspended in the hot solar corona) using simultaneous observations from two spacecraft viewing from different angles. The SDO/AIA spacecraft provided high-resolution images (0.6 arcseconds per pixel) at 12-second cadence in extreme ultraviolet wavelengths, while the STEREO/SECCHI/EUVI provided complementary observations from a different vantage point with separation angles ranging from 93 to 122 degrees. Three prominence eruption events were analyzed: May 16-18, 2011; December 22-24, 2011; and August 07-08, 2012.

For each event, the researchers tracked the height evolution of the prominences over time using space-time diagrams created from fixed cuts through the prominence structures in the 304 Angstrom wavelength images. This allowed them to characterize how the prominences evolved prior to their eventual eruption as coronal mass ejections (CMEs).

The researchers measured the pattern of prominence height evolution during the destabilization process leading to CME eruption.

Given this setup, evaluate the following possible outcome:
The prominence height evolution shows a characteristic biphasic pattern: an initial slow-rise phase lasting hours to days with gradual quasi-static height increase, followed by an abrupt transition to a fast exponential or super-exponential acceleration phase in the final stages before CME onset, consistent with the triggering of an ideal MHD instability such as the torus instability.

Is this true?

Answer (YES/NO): YES